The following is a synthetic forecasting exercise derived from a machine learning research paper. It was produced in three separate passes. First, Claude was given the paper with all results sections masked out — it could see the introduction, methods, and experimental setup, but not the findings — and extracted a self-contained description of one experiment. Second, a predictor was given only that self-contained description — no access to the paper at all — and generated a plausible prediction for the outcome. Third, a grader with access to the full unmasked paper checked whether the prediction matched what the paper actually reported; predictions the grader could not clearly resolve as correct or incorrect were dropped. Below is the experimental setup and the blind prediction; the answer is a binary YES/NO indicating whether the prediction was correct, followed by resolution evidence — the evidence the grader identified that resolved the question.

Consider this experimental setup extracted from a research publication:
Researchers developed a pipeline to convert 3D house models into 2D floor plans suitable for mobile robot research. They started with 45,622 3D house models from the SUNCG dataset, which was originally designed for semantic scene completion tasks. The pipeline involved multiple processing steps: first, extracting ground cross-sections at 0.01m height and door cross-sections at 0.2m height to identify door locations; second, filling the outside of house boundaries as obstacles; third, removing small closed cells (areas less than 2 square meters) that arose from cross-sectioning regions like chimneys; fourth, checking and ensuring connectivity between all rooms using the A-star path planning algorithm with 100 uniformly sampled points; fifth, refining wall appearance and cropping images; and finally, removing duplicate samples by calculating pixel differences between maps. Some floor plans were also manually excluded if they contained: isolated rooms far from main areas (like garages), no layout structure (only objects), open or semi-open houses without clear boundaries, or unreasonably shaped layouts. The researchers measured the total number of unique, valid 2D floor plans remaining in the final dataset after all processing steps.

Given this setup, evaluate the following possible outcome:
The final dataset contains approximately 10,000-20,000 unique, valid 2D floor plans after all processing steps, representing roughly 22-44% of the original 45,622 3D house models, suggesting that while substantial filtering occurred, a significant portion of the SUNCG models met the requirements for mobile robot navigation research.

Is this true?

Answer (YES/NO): NO